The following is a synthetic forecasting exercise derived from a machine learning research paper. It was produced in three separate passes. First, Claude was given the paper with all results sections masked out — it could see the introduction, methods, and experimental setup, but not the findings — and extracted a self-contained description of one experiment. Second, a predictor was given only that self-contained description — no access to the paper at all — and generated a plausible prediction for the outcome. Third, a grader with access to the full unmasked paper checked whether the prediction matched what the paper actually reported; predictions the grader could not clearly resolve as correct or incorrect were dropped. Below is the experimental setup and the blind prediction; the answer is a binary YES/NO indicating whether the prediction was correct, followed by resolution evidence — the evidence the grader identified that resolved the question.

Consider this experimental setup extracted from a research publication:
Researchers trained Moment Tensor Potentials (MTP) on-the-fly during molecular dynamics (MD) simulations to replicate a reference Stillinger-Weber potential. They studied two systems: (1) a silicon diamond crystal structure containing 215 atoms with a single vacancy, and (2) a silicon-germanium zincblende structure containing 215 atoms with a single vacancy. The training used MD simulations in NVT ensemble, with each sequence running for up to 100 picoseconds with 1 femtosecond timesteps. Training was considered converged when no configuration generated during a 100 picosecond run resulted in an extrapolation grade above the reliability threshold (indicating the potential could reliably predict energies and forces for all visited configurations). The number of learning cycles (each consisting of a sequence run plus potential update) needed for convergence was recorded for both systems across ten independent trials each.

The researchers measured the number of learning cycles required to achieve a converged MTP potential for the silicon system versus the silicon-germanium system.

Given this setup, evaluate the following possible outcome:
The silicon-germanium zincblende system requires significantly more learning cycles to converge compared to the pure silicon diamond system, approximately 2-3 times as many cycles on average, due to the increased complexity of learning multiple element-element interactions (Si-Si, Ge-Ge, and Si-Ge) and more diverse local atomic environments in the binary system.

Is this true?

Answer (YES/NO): YES